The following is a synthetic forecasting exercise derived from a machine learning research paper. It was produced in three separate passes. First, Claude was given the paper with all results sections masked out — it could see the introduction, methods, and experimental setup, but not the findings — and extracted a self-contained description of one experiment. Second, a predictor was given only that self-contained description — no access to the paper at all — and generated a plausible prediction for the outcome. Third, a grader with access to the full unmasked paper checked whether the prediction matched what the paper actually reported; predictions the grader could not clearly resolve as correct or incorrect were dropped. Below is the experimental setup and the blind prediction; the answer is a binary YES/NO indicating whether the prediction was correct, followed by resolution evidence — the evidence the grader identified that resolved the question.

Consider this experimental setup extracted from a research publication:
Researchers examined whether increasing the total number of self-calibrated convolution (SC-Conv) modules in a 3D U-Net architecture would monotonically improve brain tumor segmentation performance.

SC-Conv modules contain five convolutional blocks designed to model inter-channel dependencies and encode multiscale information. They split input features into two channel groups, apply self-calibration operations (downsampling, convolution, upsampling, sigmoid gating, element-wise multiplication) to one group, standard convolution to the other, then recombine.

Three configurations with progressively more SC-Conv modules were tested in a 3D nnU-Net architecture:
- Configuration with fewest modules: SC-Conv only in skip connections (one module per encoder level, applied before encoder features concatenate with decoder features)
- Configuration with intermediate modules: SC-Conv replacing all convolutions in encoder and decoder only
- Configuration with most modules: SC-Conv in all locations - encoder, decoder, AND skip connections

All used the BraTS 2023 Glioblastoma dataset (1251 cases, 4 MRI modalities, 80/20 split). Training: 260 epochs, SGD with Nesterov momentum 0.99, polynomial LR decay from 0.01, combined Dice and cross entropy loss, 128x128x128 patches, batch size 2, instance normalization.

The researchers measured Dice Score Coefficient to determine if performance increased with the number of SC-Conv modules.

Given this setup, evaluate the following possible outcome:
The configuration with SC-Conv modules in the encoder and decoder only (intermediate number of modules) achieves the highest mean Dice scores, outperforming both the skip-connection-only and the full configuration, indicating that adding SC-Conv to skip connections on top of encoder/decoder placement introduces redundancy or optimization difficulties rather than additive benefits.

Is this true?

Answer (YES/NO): NO